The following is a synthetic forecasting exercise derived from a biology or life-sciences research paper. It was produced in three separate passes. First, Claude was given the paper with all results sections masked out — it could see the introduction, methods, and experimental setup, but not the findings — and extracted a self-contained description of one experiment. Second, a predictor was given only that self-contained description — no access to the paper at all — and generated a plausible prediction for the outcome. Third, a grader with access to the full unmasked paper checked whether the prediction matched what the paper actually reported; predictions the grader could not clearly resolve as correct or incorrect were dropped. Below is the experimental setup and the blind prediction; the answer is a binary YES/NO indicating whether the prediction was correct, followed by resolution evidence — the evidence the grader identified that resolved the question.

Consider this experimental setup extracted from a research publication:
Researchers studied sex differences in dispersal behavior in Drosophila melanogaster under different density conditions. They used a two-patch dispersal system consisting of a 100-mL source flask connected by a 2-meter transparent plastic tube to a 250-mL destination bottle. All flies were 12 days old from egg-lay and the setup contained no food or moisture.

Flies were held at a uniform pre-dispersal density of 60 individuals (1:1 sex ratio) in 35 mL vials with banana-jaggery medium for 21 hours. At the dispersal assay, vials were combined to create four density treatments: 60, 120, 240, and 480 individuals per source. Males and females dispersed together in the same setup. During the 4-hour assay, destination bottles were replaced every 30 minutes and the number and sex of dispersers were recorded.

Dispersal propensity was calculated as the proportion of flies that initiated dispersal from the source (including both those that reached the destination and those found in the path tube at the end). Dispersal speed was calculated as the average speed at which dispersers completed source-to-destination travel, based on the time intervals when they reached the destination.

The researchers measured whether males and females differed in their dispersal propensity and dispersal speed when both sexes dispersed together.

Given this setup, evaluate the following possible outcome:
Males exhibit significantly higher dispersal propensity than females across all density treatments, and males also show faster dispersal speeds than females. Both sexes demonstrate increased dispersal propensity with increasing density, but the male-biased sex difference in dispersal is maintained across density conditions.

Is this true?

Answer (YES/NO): NO